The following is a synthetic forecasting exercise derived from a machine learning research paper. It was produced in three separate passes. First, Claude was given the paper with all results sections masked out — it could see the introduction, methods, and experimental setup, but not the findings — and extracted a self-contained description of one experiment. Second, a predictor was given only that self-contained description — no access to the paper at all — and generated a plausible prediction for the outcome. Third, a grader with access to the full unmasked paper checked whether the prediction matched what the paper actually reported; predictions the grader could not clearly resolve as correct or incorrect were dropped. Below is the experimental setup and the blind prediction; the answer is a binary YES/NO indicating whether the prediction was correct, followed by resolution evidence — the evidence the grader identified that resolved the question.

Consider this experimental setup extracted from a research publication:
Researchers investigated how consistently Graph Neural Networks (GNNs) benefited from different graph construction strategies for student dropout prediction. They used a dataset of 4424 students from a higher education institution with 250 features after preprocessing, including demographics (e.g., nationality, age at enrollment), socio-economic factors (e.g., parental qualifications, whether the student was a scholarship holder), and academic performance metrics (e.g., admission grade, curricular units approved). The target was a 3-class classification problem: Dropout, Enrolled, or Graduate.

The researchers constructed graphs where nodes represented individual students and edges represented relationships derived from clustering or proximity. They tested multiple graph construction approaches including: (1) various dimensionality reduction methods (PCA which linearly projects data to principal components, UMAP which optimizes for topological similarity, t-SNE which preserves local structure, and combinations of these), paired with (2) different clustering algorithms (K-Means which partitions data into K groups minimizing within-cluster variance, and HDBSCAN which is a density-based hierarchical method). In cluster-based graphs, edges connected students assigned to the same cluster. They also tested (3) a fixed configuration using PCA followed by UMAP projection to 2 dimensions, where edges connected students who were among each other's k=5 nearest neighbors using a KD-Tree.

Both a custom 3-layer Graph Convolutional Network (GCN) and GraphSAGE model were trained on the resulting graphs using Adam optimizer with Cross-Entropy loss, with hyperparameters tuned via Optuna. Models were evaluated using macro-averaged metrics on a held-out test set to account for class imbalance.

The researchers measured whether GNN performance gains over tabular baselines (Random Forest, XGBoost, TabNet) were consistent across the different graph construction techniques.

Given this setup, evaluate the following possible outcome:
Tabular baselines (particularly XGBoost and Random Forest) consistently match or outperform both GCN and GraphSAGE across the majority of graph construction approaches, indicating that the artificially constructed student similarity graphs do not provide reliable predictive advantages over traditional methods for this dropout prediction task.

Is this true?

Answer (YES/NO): NO